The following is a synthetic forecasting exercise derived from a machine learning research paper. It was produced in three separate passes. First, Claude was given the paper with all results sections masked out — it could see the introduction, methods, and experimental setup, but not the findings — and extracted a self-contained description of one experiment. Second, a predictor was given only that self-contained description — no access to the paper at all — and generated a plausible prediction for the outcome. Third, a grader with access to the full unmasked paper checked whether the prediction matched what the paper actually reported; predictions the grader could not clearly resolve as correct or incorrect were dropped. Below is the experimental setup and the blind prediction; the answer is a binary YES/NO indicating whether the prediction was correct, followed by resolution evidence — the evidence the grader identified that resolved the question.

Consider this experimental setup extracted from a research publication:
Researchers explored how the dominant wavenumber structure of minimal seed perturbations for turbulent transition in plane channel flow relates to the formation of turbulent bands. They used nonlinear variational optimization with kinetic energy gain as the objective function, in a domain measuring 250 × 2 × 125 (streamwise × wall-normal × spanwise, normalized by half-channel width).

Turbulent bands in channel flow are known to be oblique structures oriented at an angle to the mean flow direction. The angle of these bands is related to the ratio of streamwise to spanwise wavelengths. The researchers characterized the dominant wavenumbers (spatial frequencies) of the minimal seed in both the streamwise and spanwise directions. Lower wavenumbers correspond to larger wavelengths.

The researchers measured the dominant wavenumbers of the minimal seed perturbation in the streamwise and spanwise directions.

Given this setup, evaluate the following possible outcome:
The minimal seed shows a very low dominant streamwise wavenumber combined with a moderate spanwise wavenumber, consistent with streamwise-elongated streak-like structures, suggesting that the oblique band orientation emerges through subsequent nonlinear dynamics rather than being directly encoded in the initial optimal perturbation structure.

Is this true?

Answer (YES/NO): YES